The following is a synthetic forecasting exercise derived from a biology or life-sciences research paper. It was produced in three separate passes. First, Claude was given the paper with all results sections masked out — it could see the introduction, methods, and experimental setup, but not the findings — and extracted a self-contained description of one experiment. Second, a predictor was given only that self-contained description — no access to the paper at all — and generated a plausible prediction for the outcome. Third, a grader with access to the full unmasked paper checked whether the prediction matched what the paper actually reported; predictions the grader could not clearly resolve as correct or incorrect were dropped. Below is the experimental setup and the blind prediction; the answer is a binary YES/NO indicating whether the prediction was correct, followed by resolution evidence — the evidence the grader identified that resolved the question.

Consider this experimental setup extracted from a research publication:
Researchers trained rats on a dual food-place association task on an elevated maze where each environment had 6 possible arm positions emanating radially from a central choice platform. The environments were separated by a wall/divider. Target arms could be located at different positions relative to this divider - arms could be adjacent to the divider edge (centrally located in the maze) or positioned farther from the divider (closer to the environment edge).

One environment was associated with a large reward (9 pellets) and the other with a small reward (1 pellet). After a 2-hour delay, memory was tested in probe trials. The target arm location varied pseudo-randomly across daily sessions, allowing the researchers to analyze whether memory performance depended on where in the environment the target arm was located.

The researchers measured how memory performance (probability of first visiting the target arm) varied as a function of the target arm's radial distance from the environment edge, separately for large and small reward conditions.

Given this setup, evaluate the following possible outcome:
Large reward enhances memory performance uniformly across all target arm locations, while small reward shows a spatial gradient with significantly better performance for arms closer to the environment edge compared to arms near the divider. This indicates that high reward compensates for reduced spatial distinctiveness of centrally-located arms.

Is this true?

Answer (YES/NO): YES